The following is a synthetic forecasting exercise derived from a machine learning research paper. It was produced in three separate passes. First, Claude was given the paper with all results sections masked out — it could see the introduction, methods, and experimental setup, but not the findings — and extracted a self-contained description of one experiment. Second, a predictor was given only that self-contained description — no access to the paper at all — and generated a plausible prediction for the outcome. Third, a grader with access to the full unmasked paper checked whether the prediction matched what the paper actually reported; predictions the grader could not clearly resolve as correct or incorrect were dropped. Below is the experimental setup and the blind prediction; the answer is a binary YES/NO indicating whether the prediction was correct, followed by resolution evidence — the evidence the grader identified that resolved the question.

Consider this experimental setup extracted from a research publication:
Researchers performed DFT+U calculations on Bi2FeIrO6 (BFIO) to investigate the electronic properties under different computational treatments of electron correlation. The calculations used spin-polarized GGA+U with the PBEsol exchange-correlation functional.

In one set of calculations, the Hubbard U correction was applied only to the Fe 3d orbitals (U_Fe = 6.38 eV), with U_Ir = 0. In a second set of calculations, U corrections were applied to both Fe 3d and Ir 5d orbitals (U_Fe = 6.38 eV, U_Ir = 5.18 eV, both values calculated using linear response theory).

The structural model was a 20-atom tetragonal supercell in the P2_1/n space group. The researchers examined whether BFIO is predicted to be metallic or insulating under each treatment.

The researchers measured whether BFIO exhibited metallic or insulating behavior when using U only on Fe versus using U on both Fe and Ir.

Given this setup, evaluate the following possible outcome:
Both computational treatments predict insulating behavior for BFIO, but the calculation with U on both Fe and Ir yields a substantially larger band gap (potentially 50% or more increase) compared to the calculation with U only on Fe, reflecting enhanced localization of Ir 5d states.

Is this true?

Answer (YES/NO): NO